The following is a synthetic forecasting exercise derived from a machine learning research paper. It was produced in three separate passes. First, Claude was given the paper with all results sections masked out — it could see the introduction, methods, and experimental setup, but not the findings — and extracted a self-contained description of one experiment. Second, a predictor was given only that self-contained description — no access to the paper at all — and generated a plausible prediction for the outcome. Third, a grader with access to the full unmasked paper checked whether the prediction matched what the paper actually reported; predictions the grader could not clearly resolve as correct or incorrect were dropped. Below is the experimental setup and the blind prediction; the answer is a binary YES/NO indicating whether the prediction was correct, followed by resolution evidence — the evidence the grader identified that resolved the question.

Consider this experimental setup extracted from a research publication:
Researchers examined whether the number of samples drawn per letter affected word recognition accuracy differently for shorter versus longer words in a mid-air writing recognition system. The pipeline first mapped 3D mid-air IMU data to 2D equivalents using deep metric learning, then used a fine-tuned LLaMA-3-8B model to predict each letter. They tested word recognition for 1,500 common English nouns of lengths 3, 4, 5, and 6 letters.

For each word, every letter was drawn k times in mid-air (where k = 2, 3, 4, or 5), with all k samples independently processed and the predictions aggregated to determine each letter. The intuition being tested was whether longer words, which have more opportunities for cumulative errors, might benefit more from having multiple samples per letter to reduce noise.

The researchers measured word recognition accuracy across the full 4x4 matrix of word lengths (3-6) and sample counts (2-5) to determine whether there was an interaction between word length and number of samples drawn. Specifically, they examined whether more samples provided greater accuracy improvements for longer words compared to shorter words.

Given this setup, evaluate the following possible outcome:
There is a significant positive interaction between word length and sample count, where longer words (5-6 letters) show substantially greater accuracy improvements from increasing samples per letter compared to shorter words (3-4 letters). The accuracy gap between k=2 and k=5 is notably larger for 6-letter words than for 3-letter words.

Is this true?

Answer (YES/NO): NO